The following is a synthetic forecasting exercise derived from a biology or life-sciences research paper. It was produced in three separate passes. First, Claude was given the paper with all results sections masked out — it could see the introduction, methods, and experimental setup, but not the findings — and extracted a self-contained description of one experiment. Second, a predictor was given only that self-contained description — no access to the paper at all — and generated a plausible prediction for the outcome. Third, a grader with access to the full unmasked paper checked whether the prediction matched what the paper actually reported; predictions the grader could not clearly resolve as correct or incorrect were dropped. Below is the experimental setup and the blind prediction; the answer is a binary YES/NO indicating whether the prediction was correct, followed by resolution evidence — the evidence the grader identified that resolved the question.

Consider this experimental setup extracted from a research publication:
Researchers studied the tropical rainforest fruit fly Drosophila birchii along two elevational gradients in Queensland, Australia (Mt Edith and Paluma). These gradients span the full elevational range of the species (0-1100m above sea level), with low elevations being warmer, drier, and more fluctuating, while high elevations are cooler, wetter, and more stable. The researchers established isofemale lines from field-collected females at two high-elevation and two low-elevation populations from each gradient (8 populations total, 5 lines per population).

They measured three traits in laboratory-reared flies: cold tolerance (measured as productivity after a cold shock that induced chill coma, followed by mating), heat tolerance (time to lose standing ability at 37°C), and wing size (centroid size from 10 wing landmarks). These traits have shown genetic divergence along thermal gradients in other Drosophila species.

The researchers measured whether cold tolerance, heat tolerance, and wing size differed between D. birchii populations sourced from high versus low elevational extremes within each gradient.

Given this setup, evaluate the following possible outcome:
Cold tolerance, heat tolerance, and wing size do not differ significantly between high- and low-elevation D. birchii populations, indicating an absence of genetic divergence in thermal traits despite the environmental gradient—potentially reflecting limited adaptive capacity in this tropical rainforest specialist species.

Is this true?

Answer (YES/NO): YES